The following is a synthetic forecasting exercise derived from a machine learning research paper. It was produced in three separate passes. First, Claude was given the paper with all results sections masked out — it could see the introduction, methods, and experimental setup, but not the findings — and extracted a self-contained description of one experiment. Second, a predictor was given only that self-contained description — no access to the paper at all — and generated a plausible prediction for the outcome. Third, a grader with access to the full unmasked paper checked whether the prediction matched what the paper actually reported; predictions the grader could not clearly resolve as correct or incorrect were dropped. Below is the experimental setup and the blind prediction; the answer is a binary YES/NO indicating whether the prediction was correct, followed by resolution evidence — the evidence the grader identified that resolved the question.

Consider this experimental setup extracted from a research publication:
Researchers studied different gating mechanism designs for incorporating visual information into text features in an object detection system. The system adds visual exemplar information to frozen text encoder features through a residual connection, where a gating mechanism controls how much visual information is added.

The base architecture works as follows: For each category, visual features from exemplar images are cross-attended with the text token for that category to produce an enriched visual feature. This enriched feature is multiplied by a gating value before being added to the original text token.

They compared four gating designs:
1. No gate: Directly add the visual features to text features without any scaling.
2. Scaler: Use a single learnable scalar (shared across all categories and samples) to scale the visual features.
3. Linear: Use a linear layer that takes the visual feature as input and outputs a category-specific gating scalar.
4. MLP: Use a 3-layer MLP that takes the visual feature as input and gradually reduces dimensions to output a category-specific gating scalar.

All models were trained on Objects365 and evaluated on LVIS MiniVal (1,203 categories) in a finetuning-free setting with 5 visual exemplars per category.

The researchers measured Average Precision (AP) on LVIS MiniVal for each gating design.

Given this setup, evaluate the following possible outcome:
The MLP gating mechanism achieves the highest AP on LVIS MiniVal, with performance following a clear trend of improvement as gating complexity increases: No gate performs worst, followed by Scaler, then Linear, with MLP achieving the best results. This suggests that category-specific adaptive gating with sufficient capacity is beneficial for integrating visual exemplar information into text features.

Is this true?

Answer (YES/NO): YES